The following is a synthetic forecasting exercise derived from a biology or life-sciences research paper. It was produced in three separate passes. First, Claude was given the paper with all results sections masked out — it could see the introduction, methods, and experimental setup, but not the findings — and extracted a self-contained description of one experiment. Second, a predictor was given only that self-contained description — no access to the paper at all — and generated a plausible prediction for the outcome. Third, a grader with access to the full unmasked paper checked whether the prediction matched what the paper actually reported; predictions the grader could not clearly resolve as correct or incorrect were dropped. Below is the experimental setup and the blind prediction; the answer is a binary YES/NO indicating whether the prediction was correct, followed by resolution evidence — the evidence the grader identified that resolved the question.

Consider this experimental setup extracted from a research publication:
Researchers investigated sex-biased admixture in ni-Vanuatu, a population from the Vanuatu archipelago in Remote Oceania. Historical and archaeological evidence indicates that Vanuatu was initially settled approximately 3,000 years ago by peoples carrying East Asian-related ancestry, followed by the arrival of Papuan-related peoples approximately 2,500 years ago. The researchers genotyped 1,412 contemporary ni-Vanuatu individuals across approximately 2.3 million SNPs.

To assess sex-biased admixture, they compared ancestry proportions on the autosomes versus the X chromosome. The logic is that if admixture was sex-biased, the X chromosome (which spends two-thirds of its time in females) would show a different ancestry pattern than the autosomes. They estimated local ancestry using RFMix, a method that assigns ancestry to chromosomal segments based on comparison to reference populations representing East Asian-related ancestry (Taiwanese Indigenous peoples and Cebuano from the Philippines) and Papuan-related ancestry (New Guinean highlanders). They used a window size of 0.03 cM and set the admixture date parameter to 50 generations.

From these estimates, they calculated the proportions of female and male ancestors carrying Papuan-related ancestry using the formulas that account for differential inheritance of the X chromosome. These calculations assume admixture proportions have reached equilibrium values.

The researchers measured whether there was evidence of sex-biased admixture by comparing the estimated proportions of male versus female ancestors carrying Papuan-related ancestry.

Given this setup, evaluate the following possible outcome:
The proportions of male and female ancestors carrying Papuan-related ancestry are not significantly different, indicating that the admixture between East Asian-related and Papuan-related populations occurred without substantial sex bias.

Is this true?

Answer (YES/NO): NO